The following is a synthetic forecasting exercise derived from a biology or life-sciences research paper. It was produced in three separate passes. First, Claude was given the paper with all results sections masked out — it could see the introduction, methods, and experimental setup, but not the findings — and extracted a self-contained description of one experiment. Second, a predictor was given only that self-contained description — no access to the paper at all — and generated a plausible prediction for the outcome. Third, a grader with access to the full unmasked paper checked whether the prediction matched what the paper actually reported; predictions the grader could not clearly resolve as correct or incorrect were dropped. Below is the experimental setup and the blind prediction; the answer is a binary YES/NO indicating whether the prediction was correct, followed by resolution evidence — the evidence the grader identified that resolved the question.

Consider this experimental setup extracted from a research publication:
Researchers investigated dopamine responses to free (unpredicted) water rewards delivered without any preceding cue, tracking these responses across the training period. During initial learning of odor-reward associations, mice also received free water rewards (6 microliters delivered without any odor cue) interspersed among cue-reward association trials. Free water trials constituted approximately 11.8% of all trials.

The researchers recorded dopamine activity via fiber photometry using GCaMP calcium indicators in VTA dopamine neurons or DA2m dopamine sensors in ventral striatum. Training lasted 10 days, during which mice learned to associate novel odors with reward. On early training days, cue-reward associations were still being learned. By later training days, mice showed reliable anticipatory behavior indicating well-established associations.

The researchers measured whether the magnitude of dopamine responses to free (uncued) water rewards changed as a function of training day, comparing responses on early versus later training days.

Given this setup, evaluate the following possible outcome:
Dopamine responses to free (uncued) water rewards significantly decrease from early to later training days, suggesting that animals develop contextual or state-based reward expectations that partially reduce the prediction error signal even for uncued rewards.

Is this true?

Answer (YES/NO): NO